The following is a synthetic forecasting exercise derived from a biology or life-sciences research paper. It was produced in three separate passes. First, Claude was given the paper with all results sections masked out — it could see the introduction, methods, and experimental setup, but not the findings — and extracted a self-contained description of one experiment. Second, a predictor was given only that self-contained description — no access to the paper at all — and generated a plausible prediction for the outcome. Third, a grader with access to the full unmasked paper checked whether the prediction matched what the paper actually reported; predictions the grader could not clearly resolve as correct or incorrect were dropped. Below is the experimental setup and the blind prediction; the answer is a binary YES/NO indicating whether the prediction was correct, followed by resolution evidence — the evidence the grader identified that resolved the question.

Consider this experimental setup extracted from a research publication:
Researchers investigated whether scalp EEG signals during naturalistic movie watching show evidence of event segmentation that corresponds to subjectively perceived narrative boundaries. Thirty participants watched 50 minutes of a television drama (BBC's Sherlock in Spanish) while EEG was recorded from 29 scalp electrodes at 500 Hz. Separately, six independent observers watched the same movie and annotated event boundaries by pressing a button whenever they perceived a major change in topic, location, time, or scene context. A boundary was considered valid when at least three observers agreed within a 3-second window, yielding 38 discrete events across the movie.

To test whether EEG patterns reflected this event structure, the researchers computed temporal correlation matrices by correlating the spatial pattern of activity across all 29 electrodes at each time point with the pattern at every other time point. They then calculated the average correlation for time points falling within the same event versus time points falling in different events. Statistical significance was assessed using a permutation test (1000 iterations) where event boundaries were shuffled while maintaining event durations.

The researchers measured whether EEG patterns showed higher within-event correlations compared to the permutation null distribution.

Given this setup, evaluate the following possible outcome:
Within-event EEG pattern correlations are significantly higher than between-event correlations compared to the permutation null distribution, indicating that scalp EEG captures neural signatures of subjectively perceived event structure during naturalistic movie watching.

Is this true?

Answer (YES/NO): YES